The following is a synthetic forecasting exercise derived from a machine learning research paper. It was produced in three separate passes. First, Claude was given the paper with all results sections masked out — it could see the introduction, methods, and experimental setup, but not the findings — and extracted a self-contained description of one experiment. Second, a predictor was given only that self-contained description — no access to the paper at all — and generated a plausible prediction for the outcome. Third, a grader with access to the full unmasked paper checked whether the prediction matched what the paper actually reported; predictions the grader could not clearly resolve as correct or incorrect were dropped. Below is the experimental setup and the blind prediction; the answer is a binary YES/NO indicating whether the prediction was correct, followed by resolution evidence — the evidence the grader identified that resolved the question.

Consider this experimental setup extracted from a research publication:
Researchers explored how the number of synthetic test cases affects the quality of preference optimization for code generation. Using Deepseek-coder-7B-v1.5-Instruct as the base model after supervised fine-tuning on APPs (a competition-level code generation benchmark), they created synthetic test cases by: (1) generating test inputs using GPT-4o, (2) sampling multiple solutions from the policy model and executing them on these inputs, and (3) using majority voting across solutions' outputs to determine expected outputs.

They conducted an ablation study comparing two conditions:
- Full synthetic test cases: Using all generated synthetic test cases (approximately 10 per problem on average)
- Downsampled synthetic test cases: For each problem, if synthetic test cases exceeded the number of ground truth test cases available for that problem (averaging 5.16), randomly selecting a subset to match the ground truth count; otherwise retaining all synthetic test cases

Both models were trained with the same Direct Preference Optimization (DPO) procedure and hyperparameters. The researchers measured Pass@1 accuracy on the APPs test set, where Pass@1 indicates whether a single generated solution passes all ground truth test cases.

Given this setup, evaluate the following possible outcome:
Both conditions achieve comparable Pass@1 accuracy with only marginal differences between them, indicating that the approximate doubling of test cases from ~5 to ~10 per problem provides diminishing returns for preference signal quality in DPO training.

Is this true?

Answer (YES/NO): NO